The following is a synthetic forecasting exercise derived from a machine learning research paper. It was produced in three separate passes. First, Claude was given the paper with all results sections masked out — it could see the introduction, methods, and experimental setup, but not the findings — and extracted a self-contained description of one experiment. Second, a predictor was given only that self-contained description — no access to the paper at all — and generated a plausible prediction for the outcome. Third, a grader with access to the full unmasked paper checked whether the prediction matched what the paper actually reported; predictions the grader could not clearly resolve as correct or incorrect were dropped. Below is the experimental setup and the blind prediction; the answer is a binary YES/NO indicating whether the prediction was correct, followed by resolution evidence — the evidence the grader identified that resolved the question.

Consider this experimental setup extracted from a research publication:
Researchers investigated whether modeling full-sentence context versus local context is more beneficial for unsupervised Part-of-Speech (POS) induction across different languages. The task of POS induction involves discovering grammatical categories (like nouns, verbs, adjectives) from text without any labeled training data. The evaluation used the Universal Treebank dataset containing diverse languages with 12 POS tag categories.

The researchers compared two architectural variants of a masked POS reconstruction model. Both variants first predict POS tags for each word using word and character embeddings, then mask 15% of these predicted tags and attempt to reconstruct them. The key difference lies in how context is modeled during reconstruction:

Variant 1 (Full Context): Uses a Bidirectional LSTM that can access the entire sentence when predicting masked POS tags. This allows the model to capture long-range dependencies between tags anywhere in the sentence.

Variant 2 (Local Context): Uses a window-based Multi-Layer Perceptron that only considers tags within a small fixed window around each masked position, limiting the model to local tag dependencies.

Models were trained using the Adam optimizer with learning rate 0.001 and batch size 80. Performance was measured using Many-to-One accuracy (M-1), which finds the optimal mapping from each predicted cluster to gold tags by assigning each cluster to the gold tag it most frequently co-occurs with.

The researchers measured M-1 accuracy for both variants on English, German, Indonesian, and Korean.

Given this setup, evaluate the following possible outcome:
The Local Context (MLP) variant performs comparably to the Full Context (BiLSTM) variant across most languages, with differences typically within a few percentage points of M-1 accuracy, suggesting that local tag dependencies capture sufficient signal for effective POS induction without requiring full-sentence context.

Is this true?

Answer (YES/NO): YES